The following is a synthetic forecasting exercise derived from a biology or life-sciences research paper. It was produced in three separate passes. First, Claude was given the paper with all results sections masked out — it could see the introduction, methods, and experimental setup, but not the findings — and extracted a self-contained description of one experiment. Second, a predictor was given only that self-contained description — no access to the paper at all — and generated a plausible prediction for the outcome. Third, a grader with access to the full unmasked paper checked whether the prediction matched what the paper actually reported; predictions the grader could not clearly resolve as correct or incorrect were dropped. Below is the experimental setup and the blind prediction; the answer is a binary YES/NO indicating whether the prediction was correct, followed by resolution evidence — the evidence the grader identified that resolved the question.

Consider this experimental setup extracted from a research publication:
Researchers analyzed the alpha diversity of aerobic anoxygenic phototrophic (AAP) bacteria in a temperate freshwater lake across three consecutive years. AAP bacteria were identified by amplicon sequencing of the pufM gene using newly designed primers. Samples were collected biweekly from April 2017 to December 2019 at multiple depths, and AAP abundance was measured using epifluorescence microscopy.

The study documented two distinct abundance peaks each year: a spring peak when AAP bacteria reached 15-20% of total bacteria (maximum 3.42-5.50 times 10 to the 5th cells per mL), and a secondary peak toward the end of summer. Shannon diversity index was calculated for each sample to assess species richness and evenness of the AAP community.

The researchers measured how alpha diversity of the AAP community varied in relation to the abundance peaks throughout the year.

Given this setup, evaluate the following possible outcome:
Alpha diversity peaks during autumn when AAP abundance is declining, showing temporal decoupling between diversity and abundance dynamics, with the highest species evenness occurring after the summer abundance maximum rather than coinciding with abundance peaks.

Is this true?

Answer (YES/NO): NO